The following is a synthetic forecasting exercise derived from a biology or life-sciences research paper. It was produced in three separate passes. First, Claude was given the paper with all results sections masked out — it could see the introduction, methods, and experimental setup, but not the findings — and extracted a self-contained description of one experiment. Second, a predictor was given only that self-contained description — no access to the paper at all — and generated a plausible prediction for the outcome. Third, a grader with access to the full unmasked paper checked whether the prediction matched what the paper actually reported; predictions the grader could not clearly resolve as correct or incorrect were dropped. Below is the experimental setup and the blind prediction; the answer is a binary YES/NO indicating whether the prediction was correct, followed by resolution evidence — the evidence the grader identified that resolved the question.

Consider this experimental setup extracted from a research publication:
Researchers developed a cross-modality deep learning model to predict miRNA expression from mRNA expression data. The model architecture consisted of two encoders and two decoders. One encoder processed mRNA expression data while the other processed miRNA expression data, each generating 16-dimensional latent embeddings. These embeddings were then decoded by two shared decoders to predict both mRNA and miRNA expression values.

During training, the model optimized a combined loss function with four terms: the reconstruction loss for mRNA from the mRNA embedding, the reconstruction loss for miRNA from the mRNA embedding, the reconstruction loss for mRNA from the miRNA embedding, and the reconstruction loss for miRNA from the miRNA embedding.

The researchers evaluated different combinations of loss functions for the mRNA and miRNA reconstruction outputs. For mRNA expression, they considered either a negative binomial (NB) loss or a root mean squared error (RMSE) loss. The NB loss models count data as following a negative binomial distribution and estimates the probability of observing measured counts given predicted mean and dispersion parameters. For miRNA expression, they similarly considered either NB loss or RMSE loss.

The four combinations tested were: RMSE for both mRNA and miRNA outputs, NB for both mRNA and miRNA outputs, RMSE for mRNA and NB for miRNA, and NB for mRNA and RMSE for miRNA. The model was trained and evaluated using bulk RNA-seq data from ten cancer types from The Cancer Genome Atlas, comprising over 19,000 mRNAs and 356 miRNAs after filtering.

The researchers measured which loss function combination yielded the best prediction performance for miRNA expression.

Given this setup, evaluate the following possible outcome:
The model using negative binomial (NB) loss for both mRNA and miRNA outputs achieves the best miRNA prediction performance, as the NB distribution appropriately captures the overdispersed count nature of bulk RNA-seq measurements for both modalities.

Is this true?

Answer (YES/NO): NO